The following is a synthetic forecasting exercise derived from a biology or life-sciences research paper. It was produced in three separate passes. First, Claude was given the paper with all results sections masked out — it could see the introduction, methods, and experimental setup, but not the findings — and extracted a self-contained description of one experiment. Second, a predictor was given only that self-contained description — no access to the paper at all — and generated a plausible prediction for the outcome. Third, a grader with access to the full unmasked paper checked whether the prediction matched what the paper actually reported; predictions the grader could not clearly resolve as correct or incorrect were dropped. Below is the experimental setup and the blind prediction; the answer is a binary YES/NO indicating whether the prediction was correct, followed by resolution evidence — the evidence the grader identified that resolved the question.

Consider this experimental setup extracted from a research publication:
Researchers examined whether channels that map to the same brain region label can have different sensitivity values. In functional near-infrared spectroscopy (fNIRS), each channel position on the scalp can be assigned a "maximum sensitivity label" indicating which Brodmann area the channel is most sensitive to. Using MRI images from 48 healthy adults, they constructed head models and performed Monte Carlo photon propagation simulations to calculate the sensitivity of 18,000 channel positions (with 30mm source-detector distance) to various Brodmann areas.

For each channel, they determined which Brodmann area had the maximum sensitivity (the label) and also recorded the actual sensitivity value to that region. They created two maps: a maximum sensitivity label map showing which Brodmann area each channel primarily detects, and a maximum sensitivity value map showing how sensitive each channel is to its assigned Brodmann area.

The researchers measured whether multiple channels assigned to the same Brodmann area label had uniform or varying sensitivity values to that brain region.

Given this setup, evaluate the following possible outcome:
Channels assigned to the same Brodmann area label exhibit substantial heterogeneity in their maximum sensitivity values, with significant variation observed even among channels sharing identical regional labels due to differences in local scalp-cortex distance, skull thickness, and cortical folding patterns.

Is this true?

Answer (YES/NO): NO